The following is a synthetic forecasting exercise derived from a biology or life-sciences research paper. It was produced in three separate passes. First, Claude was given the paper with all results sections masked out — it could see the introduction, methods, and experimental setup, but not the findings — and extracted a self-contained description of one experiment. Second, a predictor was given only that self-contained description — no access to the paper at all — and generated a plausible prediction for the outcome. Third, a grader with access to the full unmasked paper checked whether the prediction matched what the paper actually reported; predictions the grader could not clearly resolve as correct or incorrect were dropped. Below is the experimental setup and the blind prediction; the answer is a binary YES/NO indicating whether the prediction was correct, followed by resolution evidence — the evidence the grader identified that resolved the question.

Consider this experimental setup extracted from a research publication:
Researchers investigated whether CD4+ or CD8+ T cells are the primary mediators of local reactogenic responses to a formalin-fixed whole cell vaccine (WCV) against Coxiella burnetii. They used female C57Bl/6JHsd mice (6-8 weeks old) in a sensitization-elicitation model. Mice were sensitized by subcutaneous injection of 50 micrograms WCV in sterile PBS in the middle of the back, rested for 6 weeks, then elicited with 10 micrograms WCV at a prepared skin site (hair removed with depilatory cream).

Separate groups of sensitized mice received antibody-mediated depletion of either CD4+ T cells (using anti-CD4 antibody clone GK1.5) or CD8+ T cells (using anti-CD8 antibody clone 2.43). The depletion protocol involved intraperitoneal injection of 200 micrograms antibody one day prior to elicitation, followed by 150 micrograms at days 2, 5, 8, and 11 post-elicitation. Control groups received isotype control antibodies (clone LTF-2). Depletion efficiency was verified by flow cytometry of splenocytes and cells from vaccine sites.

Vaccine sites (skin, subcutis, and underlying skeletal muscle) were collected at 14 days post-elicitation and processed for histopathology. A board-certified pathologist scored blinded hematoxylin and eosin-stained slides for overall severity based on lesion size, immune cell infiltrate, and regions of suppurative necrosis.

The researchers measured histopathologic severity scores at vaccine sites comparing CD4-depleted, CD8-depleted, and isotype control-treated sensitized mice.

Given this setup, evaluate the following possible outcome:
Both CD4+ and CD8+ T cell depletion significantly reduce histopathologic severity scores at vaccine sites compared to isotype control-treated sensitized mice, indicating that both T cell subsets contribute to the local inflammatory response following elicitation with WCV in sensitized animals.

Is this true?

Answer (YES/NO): NO